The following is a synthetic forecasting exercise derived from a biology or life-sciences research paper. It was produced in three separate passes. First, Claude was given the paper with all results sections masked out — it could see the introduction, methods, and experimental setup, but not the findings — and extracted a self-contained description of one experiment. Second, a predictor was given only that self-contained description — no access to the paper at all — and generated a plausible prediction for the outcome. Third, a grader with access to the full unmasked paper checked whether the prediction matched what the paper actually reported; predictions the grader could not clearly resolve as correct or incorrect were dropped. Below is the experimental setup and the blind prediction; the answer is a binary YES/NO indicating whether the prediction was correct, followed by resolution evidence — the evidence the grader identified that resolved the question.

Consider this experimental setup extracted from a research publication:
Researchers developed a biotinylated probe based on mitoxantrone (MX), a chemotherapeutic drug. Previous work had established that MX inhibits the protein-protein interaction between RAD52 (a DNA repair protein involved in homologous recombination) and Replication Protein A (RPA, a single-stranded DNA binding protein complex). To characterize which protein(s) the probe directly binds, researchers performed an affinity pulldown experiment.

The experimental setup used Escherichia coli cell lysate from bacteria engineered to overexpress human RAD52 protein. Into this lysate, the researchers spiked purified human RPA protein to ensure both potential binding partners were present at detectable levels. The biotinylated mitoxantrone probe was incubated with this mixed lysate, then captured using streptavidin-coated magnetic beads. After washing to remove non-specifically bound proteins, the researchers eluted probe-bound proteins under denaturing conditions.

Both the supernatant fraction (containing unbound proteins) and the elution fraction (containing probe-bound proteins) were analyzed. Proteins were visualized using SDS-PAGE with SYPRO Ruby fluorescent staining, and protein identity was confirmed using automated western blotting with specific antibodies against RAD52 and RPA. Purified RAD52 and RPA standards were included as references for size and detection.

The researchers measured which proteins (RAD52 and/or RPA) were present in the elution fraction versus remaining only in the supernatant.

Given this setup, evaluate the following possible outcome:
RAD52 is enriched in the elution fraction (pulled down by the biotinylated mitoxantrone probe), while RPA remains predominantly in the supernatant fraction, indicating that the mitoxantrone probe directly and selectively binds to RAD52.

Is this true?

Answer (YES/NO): YES